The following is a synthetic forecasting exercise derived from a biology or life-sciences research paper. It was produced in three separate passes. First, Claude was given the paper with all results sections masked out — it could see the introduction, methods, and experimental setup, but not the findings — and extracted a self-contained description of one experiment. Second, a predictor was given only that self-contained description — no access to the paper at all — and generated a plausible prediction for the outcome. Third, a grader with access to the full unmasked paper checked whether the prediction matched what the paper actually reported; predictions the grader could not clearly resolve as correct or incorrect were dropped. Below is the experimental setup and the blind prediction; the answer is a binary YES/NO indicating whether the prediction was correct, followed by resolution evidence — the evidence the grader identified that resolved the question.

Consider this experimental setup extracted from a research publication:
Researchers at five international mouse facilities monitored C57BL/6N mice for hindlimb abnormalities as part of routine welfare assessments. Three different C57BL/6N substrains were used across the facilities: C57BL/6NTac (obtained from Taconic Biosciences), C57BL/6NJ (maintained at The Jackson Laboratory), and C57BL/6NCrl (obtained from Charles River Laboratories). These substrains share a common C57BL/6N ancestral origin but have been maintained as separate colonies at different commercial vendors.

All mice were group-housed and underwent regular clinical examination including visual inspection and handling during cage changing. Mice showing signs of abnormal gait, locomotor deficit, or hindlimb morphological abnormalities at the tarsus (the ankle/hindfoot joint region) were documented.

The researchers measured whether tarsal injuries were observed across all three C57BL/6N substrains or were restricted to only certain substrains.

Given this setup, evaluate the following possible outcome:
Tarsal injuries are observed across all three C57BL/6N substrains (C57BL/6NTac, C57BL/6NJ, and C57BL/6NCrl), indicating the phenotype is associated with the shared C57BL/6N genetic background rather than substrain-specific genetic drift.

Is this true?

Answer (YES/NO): YES